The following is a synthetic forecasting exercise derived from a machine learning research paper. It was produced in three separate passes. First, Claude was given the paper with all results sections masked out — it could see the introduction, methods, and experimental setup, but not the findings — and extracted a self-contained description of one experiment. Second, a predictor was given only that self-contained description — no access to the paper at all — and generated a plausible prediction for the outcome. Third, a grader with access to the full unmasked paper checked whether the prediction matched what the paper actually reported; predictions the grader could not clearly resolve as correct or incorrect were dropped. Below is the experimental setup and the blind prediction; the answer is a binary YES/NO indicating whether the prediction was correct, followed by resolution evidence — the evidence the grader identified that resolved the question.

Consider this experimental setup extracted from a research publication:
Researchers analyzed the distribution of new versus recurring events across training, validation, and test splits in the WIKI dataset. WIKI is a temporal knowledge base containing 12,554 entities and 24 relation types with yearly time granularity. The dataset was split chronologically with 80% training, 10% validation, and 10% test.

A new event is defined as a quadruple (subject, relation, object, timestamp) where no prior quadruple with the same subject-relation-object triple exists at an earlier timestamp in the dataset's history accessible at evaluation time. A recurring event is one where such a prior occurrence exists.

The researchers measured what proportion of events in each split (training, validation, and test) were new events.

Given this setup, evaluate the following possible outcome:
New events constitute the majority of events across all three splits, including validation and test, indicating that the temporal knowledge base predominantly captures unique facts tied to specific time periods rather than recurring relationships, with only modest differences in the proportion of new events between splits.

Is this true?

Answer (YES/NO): NO